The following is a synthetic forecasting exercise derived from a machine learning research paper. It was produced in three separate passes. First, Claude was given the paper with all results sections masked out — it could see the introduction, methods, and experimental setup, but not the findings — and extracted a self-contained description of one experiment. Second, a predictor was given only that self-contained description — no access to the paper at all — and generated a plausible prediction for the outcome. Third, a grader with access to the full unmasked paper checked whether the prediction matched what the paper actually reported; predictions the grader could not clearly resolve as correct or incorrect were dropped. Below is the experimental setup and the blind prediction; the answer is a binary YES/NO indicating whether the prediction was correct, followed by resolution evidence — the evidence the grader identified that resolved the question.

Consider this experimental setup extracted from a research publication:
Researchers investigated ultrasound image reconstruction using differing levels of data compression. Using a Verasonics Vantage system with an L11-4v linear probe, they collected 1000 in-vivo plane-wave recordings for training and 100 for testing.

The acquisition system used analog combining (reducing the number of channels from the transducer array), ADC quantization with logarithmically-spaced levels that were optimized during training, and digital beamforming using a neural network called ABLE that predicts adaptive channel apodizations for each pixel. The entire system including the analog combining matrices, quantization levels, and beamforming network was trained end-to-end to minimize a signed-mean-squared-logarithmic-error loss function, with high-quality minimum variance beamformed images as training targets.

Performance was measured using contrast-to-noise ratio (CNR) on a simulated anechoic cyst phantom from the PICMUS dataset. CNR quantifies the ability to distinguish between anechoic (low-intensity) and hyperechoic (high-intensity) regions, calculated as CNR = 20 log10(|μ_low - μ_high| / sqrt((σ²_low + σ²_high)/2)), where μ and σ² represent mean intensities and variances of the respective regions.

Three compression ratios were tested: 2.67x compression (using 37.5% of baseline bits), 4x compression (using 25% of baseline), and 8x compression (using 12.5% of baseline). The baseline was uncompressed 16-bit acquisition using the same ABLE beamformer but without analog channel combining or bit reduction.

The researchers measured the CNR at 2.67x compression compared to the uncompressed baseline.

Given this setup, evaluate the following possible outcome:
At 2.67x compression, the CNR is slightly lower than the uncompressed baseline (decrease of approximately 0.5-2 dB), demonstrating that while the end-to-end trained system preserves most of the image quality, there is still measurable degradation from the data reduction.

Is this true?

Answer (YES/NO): NO